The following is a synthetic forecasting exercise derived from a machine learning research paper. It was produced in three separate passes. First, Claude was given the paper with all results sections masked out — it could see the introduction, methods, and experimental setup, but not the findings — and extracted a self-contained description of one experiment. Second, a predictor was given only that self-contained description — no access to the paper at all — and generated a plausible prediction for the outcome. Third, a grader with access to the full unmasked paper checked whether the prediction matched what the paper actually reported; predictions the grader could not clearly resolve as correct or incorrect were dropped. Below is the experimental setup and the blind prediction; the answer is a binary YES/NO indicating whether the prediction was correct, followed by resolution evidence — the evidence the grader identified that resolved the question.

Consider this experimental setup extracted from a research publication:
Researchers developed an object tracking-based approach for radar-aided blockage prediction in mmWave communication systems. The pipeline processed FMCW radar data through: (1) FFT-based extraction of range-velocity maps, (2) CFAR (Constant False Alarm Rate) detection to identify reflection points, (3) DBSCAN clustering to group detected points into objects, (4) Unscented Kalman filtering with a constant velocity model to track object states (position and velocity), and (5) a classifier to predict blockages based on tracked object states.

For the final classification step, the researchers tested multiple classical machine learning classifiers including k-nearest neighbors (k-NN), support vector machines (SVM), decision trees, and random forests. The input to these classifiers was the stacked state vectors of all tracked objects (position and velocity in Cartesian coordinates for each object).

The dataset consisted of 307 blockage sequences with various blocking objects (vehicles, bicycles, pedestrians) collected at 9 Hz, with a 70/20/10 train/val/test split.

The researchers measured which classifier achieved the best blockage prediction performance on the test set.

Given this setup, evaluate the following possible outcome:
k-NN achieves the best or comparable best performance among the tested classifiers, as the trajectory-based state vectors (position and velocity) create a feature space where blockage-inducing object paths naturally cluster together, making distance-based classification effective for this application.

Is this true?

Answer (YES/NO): YES